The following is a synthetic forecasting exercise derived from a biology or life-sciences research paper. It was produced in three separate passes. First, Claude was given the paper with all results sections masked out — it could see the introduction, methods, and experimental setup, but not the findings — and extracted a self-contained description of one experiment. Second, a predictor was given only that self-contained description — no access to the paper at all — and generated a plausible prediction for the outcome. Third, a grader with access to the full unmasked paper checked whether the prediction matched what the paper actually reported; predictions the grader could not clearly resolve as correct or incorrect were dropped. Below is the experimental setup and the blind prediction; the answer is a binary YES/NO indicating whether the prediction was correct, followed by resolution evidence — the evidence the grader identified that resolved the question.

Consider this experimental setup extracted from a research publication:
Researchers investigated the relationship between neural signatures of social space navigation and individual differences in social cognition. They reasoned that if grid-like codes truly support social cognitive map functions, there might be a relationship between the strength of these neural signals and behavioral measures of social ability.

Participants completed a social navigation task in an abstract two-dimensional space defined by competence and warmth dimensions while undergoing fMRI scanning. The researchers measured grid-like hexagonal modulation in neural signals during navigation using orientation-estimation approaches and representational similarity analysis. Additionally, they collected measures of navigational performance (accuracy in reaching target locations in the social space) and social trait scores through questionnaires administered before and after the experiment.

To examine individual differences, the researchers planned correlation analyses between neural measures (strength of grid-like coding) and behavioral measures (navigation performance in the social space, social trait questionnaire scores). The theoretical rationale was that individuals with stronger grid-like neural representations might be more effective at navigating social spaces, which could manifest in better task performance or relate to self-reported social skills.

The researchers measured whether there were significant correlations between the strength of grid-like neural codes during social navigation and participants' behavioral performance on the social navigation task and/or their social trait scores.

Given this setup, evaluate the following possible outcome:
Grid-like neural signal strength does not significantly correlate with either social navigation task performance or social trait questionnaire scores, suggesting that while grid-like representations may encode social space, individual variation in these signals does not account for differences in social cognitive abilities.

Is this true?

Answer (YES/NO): NO